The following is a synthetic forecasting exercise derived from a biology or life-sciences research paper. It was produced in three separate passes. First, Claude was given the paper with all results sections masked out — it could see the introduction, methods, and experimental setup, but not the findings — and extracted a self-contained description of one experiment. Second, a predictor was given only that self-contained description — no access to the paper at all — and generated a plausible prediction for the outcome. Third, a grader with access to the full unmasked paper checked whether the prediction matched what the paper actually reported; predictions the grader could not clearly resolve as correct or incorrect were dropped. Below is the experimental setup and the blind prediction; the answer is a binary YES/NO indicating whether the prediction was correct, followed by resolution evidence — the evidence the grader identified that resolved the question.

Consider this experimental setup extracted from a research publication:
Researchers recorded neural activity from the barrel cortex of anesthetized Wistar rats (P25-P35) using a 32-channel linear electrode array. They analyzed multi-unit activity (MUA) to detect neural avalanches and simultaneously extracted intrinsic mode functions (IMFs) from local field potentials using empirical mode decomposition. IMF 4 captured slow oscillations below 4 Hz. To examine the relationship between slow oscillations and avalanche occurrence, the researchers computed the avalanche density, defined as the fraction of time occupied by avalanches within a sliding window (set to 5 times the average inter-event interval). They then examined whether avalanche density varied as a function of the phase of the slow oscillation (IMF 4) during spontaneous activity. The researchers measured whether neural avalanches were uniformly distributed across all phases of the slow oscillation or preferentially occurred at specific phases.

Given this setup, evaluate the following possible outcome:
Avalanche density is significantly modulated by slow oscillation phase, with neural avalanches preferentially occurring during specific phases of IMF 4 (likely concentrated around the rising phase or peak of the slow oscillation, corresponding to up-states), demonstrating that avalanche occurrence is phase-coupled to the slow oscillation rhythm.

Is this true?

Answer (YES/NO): YES